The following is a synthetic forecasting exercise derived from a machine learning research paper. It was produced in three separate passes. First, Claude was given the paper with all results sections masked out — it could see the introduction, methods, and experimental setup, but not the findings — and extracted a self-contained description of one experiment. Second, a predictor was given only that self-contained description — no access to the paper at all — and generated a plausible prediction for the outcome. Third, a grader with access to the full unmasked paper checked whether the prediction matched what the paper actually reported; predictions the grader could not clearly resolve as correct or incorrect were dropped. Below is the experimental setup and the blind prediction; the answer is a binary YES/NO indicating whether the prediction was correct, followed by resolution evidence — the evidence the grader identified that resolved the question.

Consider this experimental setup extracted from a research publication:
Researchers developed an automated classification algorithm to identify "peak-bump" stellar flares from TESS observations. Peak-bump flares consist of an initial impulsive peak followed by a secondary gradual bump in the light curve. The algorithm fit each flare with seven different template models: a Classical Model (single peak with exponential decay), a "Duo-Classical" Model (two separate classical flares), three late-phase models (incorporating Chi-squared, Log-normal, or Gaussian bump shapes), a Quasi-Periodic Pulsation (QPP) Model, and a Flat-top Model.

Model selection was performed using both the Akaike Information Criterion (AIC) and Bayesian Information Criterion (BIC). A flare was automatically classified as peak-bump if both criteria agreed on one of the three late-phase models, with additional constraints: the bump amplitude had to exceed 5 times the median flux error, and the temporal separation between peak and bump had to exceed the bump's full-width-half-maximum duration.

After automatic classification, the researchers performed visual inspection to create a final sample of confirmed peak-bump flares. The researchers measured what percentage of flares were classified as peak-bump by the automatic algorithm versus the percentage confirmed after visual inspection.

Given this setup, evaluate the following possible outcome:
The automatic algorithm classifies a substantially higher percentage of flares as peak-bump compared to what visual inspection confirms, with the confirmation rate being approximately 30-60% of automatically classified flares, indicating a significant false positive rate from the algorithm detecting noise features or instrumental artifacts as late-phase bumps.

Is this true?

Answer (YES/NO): NO